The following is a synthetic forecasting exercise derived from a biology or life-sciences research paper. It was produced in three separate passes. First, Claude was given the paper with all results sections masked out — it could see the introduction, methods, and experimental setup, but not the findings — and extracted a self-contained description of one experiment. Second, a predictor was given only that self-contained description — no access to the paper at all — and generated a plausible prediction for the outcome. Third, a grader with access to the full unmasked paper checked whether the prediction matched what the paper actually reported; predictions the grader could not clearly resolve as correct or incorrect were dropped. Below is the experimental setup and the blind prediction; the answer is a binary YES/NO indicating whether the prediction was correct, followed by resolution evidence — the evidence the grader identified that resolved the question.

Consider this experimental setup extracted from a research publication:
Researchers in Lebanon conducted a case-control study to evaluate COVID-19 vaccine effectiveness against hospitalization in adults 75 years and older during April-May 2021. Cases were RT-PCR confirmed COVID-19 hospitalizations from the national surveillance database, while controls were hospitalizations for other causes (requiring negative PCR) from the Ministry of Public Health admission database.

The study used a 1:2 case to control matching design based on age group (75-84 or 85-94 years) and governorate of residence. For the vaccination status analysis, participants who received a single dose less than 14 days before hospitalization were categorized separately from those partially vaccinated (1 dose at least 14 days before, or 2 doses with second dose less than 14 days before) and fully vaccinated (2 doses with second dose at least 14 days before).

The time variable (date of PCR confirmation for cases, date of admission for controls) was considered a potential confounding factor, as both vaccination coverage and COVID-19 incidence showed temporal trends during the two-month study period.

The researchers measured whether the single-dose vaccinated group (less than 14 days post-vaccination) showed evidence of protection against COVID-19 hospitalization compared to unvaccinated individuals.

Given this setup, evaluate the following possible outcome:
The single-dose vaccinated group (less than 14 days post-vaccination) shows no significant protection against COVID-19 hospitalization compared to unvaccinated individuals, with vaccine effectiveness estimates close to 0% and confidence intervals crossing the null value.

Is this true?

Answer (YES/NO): NO